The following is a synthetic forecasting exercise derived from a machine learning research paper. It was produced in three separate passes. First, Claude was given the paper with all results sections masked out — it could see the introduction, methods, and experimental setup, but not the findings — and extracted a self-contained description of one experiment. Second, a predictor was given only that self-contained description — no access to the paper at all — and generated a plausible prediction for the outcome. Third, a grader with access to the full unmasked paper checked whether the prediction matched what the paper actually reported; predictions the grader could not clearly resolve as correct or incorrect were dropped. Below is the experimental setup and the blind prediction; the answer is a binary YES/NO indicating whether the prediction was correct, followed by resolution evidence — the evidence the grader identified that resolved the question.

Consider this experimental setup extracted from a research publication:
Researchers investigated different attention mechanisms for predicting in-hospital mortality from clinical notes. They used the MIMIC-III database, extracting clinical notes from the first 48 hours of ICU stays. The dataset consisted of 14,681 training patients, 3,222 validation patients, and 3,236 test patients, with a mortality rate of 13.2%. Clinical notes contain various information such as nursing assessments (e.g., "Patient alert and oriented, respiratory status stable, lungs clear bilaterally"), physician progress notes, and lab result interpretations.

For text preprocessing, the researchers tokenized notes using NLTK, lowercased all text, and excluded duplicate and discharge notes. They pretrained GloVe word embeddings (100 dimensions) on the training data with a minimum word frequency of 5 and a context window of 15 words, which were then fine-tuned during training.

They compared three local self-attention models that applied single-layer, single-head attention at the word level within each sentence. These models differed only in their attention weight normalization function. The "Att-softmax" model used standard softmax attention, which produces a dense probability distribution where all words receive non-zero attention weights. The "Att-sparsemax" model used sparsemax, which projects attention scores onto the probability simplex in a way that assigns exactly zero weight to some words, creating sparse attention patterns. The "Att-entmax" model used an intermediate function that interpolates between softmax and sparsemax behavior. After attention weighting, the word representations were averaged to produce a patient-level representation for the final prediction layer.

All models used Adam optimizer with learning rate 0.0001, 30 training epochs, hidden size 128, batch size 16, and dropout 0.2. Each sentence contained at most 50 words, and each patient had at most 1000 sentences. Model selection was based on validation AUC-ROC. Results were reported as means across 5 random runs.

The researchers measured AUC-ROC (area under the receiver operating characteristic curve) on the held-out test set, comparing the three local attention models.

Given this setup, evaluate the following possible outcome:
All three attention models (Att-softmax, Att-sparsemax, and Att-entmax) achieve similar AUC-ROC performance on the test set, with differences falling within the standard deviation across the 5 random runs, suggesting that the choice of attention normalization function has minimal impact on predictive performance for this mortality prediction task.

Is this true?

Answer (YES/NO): NO